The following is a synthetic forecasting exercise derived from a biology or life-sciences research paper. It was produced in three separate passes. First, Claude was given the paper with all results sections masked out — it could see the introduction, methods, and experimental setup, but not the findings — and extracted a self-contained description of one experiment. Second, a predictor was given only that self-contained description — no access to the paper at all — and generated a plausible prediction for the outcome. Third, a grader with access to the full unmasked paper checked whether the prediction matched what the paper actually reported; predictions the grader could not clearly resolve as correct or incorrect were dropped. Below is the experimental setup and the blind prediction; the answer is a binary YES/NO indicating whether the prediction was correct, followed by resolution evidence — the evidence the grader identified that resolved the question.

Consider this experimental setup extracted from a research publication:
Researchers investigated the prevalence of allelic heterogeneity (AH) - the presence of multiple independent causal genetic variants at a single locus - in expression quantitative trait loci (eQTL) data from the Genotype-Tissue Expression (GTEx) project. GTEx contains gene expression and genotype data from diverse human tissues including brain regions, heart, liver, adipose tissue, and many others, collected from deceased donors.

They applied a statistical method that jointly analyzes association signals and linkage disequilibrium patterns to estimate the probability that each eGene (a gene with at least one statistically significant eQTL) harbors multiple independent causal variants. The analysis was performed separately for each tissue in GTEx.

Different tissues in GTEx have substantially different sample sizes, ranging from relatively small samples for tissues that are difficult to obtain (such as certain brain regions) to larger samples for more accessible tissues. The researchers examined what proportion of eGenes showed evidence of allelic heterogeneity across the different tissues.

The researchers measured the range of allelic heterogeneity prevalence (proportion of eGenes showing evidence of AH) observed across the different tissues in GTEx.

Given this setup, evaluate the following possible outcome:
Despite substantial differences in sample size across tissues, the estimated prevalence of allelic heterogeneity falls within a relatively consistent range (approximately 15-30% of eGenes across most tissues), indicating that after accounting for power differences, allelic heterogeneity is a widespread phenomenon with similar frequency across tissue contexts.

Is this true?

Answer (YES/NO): NO